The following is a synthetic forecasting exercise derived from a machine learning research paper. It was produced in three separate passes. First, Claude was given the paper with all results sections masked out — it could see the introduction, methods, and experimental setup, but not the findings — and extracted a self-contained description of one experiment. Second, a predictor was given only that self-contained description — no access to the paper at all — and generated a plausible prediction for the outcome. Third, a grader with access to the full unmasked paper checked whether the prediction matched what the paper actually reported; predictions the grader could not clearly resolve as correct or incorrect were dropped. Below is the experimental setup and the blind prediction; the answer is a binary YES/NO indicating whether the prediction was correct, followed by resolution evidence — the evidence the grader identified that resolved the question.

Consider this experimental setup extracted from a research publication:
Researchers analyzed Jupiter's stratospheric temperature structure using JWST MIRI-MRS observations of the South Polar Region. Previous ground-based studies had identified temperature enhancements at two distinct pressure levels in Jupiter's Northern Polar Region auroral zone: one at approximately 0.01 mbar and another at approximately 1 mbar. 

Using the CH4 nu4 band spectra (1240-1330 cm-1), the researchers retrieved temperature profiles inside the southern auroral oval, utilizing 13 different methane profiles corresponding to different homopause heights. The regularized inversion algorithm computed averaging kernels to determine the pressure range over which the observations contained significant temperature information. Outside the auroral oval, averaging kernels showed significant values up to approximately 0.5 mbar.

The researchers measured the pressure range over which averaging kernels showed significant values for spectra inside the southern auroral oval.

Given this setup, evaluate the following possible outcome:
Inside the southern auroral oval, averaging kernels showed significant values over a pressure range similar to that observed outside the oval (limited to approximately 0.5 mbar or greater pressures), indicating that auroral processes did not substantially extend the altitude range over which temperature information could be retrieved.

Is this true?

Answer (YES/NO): NO